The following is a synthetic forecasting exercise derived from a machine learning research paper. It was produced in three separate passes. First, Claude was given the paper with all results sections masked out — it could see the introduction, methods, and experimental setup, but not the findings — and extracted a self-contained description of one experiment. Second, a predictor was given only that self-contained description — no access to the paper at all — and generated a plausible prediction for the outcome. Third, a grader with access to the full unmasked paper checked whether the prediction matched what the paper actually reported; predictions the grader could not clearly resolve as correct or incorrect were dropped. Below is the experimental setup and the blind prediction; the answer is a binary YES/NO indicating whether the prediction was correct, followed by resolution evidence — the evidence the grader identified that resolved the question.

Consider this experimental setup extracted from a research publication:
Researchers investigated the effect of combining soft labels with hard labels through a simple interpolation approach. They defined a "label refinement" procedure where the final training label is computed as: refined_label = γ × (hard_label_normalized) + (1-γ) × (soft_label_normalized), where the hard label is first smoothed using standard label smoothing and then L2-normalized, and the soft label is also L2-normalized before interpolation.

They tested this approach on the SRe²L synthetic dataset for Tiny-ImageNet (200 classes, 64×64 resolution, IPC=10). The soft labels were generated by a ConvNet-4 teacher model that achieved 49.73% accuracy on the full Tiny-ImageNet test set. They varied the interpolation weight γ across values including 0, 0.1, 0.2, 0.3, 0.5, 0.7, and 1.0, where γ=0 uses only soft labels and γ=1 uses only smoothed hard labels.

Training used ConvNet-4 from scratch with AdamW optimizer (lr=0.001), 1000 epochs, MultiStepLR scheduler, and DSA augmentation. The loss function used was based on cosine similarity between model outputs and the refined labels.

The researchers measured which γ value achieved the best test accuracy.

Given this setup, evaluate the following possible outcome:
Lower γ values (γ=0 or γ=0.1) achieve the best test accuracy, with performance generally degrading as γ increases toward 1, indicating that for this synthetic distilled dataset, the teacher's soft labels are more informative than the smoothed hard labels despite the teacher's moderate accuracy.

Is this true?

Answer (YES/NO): YES